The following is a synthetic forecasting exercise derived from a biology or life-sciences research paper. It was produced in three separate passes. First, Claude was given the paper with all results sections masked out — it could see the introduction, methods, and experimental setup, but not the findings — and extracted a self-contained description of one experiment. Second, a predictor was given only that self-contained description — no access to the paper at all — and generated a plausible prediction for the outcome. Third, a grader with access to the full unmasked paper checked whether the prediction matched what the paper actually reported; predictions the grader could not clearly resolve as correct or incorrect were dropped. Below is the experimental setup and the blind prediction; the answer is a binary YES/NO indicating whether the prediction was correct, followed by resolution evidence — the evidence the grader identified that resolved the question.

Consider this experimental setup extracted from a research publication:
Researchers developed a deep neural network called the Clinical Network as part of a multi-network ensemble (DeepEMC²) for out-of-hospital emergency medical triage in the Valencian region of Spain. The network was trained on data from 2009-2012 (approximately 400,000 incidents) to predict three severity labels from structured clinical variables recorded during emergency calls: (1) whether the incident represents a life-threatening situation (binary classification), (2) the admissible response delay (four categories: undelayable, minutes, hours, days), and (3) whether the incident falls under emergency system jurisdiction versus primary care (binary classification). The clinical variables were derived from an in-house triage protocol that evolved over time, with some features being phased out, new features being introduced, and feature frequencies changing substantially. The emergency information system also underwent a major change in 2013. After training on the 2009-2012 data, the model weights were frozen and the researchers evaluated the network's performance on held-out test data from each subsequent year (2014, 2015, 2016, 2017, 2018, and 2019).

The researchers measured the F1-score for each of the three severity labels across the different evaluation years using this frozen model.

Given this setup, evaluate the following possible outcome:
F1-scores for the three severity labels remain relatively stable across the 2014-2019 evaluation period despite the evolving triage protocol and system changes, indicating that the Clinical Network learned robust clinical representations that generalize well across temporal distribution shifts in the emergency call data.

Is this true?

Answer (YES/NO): NO